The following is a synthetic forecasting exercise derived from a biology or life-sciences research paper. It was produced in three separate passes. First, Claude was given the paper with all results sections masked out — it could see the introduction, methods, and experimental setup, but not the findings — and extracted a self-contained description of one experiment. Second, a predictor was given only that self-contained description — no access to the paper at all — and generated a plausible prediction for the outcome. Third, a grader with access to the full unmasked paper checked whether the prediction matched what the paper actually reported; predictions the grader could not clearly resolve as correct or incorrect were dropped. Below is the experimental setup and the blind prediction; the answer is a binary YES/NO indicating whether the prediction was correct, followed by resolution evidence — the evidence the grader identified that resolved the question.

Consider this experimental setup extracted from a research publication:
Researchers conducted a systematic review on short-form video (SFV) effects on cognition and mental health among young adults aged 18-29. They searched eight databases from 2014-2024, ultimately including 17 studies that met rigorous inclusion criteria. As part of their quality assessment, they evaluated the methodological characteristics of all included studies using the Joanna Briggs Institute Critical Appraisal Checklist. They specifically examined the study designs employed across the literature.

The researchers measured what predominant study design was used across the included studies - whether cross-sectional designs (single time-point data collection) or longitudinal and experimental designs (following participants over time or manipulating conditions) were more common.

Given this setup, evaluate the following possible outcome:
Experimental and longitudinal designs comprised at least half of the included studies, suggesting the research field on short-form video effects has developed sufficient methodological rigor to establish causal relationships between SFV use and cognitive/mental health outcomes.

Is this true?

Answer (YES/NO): NO